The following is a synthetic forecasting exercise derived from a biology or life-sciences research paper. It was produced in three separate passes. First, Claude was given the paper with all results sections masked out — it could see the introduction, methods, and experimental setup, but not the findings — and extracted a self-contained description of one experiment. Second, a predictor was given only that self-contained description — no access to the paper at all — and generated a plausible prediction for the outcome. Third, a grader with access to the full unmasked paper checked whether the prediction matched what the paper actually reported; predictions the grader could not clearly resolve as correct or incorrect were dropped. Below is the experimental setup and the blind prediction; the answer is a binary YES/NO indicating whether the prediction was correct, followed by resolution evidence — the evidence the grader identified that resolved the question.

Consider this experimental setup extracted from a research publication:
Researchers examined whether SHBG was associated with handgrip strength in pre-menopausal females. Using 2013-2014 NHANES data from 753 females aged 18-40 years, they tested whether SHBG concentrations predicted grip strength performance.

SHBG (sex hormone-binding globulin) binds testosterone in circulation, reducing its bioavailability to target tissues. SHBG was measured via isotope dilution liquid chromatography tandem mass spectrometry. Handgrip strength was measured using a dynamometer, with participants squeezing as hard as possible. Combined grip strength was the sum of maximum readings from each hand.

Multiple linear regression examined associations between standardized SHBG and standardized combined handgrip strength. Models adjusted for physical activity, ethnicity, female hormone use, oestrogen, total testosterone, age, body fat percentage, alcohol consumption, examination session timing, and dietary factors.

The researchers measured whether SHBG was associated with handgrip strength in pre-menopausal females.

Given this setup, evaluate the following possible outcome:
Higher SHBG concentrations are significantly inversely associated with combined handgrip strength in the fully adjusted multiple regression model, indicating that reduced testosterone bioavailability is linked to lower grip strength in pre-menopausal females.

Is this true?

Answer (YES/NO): NO